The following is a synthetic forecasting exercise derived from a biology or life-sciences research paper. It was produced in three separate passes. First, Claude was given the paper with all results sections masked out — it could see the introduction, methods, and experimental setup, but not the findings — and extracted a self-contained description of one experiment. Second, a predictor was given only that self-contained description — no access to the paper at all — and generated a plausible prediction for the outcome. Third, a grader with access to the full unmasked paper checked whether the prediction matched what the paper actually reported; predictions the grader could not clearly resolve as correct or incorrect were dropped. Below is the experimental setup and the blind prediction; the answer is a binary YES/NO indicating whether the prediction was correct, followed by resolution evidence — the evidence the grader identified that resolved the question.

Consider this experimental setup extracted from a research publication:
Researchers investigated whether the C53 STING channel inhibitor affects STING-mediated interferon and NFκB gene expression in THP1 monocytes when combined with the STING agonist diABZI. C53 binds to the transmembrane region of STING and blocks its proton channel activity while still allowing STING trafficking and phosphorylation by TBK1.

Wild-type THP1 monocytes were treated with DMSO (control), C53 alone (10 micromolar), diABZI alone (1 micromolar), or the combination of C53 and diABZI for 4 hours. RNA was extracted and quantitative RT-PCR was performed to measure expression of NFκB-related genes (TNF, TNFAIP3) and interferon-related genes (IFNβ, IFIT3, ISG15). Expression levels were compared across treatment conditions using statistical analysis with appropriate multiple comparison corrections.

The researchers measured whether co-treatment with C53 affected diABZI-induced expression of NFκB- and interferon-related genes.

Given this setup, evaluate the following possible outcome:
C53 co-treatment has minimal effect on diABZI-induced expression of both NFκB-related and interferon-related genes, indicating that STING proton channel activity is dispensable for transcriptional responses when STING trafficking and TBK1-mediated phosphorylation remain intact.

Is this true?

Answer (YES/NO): NO